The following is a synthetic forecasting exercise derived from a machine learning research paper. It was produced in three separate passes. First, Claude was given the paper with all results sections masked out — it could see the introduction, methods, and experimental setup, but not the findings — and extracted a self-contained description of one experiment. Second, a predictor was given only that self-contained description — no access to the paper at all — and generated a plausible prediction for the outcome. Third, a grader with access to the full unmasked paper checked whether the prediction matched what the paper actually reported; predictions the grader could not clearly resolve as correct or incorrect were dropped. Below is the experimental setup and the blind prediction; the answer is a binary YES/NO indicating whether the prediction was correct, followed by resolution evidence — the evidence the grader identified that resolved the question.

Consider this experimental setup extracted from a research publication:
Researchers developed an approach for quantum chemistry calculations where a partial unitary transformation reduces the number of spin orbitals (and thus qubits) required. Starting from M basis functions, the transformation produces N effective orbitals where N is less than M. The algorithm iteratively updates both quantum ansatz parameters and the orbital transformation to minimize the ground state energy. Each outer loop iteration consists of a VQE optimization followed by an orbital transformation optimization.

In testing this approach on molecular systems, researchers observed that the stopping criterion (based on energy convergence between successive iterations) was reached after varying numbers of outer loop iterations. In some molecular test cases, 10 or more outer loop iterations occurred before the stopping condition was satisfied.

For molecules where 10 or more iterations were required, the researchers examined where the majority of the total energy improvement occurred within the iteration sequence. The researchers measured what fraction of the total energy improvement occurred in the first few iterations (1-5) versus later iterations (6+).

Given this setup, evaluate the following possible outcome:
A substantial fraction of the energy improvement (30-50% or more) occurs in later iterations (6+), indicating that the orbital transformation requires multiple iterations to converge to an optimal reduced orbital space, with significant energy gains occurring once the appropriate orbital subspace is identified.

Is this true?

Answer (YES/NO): NO